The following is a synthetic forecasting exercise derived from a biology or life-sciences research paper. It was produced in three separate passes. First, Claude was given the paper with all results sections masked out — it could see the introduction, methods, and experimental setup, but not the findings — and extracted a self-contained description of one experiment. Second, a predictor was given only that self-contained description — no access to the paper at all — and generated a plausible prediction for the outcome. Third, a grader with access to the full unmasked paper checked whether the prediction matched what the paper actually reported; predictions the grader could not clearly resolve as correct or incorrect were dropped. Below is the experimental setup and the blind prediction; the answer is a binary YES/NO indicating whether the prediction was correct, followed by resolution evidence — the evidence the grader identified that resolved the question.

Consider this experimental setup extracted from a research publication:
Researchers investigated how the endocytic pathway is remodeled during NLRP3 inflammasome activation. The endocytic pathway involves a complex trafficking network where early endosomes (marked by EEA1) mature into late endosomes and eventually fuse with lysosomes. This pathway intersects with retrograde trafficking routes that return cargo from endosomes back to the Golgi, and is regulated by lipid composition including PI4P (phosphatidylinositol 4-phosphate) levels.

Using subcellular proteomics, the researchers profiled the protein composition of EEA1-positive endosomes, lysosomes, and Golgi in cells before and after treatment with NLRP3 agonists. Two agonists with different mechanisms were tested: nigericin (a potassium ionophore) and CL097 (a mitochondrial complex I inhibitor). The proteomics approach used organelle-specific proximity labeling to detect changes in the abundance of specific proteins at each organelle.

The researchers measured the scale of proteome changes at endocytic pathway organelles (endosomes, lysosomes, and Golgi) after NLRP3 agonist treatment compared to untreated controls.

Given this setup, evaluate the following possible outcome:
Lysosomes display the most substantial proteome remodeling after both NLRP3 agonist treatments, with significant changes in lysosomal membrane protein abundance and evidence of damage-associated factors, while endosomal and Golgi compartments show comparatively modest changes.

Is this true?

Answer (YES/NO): NO